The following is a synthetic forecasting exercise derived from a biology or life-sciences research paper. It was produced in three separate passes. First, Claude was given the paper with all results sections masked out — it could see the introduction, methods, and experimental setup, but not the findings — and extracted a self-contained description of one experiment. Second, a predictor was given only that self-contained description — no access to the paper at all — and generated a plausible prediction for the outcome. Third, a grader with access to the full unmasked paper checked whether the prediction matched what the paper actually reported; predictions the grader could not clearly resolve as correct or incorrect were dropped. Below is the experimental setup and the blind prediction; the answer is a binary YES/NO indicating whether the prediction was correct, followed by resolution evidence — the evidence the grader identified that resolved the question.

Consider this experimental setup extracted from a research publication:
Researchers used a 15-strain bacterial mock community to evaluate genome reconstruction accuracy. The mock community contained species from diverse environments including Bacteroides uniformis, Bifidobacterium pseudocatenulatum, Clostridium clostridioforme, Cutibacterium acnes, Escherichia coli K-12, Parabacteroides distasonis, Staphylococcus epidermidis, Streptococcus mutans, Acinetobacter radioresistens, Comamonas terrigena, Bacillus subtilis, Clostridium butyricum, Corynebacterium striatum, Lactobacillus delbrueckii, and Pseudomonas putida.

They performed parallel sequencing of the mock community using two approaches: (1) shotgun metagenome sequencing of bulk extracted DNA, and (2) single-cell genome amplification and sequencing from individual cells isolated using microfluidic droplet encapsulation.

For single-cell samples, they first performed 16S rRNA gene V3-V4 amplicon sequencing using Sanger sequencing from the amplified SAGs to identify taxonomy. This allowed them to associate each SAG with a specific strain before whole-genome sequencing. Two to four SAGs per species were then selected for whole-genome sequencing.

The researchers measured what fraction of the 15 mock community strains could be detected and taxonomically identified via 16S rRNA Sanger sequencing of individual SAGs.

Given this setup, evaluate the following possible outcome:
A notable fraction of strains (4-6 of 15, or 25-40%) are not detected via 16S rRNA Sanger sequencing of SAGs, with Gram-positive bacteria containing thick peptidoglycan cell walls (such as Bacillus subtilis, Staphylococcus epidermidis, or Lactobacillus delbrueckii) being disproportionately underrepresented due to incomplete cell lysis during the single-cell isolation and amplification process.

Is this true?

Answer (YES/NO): NO